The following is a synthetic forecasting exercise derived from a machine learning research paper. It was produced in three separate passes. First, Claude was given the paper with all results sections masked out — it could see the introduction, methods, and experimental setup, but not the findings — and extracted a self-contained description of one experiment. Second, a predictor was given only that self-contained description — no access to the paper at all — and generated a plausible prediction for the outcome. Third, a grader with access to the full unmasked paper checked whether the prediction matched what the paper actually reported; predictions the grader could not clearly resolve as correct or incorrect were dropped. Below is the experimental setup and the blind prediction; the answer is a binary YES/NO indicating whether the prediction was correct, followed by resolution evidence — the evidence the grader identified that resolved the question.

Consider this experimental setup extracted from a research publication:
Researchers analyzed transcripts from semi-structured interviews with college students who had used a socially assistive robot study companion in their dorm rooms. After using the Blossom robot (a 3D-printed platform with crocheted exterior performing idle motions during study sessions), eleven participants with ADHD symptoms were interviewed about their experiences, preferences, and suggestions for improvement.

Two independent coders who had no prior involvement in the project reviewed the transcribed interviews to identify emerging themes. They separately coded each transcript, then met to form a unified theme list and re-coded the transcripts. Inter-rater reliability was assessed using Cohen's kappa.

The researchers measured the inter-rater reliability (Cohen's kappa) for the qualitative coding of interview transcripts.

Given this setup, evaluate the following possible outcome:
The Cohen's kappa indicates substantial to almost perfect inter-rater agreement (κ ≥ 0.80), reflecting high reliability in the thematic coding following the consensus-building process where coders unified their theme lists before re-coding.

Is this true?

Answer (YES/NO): NO